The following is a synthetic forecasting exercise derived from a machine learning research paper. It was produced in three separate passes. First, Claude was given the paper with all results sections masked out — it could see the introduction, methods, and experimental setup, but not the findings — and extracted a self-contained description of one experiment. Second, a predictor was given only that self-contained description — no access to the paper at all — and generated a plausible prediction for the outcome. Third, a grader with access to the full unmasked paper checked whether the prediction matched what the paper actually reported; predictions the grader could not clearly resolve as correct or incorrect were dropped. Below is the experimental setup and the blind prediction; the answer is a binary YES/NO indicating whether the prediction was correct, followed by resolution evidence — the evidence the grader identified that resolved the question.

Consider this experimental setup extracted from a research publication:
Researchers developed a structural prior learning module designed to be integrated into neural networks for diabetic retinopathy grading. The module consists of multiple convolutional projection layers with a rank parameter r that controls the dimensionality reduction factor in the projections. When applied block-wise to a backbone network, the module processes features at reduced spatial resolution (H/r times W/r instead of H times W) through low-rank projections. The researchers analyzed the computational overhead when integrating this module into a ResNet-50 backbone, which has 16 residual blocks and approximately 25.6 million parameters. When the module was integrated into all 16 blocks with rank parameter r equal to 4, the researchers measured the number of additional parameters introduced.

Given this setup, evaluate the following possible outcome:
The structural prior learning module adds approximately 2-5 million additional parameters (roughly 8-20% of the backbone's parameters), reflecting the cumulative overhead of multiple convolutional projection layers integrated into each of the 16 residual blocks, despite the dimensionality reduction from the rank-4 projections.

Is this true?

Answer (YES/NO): NO